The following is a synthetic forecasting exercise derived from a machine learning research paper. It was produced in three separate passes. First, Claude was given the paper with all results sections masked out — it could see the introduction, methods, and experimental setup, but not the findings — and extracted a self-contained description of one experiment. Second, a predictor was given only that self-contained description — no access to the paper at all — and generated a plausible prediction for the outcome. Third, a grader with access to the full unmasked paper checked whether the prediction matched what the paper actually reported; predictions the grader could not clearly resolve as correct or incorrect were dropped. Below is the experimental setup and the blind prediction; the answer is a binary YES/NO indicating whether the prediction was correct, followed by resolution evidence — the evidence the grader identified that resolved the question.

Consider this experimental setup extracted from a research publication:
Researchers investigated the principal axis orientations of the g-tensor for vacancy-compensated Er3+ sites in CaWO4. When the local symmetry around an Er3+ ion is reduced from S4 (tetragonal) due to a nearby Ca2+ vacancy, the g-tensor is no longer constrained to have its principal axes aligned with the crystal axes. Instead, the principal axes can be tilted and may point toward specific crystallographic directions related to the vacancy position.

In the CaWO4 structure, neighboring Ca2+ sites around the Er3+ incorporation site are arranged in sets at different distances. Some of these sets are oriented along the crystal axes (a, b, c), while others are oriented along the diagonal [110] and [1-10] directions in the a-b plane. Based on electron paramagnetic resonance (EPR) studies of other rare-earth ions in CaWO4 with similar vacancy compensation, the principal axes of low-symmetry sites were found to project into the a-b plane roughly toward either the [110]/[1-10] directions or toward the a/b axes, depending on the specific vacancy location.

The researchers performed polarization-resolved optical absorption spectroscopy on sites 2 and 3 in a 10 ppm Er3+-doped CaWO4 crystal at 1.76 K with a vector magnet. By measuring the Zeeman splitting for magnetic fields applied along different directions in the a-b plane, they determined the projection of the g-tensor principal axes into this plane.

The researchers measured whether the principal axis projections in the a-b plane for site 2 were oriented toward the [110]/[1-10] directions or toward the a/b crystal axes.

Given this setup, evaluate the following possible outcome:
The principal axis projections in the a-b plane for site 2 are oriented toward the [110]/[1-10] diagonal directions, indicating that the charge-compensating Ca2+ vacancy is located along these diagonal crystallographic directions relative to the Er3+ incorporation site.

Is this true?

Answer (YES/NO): YES